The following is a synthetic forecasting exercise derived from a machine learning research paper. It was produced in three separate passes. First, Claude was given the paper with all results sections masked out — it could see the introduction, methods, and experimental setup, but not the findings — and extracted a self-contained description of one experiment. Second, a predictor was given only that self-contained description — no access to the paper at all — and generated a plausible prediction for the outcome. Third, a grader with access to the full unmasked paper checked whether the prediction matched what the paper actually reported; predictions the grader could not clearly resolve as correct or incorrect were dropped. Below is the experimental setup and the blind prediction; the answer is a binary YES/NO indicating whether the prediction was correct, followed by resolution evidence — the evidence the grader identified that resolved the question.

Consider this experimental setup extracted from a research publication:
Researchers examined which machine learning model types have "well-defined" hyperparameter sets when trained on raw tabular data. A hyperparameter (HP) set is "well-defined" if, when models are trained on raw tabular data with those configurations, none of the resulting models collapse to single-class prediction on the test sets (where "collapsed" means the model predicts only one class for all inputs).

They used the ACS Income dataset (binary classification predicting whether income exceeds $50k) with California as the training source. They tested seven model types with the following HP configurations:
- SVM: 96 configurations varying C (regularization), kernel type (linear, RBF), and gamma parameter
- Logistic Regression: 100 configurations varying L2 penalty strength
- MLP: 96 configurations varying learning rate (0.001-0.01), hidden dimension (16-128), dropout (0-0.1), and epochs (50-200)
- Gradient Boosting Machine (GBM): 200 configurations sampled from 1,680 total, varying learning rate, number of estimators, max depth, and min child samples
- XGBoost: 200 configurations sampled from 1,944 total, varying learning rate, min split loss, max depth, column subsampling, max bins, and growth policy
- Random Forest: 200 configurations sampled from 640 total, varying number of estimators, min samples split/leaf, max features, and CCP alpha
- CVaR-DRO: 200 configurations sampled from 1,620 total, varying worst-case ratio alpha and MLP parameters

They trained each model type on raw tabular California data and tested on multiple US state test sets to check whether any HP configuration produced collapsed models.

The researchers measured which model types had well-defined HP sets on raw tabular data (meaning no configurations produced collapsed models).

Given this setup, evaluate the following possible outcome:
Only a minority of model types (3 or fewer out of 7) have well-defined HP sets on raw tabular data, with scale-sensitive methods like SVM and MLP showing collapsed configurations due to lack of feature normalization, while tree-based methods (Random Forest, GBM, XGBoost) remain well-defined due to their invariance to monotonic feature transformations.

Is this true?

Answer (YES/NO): NO